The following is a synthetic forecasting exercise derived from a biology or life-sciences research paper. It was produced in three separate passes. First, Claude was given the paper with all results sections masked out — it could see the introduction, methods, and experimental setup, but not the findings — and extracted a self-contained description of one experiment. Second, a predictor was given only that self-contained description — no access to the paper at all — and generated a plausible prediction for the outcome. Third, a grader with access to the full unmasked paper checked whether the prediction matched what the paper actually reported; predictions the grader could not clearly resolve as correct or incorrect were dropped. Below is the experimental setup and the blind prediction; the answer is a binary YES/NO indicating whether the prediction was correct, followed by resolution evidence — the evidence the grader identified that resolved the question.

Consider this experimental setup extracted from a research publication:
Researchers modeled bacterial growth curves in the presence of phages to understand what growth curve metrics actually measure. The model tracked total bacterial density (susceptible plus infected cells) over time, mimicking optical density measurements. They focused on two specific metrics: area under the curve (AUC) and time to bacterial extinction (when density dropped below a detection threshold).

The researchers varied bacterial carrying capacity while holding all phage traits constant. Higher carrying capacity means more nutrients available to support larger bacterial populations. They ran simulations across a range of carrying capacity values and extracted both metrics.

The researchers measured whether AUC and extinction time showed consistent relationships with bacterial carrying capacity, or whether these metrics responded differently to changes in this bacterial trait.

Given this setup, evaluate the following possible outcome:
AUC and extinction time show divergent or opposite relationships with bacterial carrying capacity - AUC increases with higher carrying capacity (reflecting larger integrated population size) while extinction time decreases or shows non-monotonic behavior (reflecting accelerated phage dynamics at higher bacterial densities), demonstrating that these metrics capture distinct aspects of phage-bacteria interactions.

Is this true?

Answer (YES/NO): NO